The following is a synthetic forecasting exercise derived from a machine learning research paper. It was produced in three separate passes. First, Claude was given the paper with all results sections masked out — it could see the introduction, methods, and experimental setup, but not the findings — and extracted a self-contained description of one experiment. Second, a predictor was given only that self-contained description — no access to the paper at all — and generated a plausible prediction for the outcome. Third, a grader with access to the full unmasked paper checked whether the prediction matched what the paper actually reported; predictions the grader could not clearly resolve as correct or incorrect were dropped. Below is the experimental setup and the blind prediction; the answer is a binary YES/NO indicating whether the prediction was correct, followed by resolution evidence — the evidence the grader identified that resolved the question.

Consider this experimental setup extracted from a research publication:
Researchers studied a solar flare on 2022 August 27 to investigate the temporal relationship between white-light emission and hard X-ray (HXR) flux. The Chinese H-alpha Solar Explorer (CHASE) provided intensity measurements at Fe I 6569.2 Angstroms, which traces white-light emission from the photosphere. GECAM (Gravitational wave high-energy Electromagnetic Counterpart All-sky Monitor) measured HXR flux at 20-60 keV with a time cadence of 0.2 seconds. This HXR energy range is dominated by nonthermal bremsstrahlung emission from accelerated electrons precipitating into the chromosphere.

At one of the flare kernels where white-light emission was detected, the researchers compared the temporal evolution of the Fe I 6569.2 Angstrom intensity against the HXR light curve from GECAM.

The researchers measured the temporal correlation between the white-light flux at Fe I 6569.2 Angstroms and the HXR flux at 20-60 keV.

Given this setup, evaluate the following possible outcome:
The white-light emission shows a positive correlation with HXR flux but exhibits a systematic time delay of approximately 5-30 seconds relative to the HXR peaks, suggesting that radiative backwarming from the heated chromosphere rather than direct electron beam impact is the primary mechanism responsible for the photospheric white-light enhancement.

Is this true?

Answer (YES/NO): NO